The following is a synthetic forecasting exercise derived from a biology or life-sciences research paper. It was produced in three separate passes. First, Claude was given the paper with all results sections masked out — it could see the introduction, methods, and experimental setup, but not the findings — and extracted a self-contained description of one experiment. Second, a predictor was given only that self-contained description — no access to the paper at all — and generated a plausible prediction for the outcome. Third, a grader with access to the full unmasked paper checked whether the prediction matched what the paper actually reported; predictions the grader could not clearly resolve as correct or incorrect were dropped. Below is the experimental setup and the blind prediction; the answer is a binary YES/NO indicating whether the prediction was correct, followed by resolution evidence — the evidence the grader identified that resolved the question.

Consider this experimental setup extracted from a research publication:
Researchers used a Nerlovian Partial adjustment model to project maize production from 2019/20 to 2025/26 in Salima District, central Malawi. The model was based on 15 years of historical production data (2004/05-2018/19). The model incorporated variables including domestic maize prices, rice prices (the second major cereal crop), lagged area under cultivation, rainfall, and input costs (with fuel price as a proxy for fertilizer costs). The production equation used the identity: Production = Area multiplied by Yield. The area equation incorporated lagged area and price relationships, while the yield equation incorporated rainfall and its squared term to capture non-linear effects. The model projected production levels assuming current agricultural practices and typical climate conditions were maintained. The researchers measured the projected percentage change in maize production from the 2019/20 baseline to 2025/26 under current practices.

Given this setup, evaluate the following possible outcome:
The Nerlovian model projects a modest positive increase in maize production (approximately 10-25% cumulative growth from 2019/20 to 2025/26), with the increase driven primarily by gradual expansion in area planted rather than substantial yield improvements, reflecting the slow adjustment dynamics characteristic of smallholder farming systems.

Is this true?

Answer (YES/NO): NO